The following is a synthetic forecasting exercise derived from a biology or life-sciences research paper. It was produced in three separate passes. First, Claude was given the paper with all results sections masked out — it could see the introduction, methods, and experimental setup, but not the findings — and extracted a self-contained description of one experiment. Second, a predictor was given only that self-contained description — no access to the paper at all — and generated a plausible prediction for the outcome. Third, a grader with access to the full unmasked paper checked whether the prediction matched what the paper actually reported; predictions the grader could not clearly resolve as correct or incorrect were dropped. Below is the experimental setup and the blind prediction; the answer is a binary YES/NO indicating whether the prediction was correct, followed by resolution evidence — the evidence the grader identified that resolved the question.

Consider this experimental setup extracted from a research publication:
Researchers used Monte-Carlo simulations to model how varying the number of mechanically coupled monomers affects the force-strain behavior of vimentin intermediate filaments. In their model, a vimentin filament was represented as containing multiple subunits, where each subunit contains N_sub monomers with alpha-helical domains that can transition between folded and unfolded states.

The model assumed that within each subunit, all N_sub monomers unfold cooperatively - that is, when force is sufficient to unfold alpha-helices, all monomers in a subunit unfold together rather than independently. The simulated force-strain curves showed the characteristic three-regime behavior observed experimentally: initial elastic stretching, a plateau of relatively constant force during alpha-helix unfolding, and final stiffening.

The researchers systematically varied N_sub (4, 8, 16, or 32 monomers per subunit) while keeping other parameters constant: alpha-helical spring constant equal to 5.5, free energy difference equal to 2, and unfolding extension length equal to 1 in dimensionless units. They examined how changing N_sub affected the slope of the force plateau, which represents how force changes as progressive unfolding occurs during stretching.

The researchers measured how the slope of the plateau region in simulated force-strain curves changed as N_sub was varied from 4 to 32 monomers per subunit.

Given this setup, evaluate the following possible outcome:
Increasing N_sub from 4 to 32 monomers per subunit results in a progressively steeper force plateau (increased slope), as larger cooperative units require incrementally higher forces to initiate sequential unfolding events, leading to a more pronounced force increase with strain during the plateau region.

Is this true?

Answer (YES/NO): NO